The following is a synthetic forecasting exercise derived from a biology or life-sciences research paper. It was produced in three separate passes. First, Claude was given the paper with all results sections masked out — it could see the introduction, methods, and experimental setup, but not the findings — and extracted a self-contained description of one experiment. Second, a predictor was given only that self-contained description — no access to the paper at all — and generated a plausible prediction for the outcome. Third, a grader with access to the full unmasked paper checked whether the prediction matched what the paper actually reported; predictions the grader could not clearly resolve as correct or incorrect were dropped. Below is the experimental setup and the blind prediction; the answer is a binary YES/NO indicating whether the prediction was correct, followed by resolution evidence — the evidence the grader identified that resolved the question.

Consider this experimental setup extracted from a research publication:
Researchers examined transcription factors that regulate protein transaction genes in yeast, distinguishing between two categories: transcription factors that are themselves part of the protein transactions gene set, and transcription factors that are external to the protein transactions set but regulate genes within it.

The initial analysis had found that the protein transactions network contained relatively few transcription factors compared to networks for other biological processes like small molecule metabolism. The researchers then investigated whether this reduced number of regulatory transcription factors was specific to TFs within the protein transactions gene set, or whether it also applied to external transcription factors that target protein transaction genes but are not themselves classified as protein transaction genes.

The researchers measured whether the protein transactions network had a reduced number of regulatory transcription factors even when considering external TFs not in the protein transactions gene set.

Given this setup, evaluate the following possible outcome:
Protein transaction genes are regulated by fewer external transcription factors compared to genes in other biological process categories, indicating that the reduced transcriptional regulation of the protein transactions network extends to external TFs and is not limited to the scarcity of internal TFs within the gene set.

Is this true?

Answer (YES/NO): NO